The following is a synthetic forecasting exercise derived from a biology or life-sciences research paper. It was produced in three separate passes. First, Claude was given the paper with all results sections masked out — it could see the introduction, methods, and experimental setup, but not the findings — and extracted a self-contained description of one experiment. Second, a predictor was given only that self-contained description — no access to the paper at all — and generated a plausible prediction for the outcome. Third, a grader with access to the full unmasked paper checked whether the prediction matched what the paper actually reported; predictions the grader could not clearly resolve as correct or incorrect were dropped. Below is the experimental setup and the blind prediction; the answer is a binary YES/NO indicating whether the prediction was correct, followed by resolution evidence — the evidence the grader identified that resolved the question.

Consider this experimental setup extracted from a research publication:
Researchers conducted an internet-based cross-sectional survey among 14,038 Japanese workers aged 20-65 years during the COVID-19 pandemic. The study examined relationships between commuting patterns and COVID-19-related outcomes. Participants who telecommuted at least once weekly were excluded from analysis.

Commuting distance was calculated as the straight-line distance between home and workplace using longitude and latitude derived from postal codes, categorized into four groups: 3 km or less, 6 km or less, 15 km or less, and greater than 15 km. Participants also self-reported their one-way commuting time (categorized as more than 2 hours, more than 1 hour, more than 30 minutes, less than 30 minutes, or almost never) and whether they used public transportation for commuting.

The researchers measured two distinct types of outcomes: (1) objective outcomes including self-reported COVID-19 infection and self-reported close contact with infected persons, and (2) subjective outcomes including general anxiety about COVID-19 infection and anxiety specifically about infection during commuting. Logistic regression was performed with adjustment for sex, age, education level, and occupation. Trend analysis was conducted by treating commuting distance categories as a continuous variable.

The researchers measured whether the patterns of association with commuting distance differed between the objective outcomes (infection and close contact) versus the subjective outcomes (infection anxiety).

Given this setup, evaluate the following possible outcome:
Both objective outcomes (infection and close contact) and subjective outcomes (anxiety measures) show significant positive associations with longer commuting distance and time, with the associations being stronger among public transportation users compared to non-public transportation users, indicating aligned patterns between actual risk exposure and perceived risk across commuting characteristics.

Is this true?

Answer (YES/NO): NO